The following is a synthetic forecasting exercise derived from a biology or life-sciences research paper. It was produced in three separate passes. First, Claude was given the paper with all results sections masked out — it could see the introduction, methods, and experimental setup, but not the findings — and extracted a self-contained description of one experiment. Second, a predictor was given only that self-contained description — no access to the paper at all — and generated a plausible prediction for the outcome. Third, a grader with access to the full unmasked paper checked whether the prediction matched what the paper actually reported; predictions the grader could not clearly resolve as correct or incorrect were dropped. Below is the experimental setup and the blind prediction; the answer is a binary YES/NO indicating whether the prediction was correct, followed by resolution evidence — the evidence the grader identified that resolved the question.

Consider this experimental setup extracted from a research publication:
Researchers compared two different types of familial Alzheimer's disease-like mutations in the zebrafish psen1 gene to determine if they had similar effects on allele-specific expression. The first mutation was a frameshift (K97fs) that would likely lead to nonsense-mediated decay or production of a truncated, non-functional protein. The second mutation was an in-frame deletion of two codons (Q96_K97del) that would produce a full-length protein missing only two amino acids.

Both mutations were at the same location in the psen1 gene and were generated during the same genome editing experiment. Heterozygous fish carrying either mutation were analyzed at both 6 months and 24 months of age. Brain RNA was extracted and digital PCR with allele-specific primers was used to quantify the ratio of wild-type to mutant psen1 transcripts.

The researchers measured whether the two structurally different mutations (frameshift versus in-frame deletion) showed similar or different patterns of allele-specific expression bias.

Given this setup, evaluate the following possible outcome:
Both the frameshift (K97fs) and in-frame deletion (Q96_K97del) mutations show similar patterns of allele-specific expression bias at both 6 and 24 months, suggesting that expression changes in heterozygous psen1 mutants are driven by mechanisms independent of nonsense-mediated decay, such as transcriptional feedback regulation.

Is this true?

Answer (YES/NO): NO